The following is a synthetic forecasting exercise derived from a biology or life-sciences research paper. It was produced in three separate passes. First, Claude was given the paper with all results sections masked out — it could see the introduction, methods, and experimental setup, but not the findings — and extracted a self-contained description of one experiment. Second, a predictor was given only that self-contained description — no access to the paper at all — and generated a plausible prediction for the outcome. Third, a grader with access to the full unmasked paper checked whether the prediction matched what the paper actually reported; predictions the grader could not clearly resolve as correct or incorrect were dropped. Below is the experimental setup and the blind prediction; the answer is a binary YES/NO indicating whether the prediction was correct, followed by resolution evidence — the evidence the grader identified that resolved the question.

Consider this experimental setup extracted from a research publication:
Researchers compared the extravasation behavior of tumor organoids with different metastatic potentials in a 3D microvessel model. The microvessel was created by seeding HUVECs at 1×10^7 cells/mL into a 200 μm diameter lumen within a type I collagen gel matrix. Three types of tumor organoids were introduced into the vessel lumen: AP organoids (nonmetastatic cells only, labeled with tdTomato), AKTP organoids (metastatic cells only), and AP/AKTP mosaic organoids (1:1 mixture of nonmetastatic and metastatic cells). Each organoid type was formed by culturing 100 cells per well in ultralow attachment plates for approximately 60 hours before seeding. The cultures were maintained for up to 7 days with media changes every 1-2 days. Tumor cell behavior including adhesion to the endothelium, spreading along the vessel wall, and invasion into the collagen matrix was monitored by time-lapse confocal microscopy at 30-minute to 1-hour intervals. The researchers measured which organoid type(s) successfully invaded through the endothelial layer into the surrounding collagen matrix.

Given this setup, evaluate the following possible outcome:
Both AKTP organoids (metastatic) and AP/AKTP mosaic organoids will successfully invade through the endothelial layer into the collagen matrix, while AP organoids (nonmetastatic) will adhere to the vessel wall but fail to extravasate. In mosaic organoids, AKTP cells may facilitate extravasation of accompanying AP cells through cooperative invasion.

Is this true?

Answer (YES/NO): YES